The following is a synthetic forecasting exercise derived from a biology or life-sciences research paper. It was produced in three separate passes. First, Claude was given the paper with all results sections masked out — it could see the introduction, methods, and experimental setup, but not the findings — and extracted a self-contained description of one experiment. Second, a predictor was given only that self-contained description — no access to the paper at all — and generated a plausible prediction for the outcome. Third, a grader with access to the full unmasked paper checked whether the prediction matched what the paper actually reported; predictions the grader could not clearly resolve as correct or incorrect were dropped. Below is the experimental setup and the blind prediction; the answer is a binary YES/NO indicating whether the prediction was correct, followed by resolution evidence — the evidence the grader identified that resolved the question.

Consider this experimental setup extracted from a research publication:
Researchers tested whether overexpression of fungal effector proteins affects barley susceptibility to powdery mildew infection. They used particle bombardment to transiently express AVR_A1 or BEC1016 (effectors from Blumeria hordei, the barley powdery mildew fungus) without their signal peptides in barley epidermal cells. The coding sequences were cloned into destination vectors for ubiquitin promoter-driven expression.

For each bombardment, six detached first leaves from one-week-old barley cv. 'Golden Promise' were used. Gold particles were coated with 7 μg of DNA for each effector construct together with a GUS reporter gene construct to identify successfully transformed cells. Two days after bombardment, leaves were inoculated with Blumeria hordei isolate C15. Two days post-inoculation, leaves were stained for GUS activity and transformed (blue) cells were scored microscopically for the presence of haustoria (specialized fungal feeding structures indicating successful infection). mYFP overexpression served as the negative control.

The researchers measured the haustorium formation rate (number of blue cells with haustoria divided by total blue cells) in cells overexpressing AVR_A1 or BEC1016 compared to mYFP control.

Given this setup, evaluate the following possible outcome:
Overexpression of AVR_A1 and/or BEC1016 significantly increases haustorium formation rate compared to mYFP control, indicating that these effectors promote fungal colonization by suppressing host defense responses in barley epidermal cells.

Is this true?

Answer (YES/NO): YES